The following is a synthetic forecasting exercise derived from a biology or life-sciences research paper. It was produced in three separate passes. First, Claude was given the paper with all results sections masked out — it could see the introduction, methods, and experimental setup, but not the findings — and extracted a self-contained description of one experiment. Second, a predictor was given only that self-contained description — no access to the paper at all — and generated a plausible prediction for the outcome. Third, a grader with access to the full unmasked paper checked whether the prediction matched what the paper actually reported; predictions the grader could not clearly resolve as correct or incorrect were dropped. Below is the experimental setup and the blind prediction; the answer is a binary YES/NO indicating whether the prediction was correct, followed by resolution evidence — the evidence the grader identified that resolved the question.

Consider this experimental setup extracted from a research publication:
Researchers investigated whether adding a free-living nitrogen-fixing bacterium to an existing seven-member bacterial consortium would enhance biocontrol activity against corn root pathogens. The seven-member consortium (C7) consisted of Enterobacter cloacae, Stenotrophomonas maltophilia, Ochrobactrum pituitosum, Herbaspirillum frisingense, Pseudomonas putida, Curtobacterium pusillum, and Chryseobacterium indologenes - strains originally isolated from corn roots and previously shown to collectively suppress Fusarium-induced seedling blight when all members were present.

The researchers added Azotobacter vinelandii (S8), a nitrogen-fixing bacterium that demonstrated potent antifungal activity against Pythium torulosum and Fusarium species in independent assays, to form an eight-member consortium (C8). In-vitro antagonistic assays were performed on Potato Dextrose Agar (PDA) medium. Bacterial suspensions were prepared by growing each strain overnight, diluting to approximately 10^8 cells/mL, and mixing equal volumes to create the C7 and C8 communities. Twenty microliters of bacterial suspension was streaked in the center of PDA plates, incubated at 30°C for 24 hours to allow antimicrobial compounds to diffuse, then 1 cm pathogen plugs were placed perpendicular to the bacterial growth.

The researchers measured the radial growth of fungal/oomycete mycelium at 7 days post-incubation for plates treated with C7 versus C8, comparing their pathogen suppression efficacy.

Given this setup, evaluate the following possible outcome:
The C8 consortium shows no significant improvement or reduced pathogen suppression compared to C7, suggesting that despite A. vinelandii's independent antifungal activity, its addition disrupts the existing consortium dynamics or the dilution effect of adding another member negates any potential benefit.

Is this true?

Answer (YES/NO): NO